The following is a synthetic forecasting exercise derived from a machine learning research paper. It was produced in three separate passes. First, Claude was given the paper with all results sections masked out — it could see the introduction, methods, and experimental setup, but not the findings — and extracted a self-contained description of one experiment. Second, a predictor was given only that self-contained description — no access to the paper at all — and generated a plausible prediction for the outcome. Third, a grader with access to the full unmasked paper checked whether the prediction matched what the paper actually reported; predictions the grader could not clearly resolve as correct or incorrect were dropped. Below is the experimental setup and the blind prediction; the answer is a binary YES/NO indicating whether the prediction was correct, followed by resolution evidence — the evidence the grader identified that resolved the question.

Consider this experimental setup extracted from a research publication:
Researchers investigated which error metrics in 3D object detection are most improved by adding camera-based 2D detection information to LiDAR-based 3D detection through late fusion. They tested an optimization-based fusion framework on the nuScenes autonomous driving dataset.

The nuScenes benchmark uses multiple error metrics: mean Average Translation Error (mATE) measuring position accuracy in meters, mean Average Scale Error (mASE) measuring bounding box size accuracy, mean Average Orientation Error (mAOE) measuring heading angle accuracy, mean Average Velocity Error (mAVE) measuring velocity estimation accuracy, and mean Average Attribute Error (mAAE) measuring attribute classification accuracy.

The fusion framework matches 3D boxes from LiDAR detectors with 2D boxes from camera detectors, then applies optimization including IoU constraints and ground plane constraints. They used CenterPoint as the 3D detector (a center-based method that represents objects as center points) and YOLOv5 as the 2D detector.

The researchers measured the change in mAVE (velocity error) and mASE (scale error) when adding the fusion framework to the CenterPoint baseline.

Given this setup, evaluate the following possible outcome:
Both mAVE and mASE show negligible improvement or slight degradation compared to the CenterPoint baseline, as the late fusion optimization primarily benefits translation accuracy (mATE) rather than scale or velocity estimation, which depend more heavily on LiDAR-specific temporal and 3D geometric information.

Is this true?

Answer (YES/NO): NO